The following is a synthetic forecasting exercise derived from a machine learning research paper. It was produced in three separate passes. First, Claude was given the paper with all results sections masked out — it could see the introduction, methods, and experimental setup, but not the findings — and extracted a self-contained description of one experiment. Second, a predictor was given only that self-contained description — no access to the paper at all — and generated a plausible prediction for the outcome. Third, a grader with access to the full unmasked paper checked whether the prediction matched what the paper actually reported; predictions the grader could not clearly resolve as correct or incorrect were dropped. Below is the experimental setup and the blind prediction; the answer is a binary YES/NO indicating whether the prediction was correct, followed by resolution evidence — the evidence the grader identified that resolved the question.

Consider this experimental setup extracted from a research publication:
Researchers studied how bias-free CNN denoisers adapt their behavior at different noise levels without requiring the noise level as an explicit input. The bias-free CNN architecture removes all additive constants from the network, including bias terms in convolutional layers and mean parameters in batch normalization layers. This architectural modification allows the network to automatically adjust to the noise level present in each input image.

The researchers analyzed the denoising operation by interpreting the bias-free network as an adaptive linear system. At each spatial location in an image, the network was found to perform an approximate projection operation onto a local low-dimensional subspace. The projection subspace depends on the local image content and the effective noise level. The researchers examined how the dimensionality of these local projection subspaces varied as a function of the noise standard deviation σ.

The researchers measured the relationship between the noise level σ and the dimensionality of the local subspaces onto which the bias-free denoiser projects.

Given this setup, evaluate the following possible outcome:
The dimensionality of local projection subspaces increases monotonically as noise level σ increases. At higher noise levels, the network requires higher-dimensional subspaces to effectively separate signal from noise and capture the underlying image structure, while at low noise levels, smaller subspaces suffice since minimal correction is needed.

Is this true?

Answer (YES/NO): NO